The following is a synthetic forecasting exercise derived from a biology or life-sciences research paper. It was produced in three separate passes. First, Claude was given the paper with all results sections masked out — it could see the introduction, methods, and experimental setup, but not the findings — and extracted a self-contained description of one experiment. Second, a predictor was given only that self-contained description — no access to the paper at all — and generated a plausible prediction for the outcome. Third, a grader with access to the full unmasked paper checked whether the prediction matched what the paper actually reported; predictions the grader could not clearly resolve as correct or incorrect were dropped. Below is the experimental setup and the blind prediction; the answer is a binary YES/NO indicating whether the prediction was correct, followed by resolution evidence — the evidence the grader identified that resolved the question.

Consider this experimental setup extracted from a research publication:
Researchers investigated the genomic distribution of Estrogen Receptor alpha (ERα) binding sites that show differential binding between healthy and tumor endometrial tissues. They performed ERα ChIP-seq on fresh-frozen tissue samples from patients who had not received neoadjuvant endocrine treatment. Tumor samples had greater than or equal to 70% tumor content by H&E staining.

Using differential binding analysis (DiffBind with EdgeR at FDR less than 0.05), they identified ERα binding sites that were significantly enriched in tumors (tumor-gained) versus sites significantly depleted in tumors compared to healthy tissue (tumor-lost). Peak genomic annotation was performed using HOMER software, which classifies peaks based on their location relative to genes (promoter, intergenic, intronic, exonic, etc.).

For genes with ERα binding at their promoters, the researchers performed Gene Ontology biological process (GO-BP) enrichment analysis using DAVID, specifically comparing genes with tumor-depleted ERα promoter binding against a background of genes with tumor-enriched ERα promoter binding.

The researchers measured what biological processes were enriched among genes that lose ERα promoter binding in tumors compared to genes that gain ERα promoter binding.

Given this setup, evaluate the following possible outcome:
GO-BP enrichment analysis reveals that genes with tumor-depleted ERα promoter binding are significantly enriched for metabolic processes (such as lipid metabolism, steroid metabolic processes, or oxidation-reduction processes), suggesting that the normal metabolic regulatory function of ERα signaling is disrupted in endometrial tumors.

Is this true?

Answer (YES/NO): NO